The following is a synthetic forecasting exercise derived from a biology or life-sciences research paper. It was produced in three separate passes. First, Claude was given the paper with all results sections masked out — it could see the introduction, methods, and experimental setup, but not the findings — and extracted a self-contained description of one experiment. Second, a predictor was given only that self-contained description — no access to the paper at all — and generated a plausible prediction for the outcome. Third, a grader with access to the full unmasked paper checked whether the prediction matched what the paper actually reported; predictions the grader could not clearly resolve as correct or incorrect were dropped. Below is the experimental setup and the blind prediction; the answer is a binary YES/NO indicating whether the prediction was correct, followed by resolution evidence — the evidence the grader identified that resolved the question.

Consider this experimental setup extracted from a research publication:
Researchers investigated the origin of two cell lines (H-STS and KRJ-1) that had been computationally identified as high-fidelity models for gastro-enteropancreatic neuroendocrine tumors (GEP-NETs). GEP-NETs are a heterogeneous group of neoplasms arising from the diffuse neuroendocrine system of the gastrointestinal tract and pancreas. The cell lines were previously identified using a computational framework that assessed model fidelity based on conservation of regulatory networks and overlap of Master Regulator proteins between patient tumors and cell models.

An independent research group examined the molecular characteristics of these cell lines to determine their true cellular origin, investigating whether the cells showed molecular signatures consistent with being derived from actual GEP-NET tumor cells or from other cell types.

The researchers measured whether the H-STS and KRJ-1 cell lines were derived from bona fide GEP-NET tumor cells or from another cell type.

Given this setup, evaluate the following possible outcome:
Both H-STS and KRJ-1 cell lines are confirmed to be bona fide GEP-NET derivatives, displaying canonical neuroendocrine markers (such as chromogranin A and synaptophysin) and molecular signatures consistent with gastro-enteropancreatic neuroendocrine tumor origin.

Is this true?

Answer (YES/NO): NO